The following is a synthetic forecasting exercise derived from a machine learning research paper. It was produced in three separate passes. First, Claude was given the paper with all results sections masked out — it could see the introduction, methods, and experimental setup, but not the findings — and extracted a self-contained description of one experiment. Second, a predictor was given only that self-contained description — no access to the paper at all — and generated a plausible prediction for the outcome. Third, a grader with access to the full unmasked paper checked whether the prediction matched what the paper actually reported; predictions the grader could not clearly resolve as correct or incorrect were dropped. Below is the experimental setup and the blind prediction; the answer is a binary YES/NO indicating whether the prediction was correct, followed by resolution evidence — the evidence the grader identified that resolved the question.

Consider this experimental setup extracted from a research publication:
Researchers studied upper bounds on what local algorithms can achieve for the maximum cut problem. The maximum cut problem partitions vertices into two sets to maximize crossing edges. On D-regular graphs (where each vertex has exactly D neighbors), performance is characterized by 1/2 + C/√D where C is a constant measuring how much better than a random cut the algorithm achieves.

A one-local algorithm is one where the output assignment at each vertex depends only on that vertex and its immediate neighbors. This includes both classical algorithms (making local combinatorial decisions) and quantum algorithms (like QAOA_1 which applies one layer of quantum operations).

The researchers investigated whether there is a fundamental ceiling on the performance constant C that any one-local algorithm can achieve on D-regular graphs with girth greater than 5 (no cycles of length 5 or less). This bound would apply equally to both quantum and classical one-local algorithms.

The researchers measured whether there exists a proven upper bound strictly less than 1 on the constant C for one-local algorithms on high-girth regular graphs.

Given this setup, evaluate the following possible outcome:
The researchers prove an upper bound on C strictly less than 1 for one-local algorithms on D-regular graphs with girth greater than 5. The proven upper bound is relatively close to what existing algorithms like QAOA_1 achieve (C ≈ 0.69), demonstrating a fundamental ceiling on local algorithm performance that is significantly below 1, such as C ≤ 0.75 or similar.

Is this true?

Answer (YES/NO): NO